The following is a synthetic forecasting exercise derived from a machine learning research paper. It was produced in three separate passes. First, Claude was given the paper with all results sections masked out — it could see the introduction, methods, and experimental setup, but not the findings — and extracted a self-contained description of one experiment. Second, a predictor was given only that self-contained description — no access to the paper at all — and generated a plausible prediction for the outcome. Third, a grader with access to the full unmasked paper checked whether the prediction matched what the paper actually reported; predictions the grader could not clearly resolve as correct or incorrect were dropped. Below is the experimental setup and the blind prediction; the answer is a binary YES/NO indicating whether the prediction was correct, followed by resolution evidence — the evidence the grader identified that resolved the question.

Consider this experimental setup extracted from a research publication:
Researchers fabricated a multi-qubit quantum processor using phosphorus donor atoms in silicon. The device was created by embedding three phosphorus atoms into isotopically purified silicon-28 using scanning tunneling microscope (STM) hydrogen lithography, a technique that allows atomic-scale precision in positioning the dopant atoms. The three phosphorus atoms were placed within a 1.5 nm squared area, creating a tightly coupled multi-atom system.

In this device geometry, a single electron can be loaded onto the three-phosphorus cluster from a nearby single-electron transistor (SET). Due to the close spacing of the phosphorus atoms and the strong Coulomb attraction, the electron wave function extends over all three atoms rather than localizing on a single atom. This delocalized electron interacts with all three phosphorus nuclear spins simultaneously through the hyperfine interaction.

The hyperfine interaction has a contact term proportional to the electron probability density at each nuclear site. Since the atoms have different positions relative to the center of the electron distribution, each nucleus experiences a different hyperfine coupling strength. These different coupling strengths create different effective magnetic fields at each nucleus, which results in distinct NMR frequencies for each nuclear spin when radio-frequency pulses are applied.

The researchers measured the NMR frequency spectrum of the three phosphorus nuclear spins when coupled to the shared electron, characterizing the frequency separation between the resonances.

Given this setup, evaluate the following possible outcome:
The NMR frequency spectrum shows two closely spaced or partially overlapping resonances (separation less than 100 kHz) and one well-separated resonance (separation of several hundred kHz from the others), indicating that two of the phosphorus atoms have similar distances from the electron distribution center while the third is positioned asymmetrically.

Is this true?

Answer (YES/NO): NO